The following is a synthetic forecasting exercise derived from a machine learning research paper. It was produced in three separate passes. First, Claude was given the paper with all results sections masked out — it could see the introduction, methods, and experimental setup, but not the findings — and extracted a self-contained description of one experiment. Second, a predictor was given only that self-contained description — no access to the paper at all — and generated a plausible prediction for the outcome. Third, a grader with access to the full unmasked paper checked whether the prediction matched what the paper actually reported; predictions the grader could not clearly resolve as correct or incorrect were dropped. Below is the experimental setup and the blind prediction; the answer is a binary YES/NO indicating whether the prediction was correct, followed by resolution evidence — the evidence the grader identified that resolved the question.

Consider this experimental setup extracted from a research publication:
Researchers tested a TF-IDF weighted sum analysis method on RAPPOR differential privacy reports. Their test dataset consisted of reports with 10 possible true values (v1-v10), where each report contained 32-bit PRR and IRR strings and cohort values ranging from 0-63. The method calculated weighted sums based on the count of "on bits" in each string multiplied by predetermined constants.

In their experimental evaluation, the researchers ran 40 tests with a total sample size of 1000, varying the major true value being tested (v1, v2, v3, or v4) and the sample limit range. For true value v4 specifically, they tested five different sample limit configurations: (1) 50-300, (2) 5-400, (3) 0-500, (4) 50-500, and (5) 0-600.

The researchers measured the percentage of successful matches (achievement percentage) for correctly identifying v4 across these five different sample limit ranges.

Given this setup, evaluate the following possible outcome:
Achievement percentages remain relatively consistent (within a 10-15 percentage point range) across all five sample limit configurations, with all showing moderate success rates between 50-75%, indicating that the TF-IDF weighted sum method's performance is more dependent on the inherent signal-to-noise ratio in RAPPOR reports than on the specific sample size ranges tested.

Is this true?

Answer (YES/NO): NO